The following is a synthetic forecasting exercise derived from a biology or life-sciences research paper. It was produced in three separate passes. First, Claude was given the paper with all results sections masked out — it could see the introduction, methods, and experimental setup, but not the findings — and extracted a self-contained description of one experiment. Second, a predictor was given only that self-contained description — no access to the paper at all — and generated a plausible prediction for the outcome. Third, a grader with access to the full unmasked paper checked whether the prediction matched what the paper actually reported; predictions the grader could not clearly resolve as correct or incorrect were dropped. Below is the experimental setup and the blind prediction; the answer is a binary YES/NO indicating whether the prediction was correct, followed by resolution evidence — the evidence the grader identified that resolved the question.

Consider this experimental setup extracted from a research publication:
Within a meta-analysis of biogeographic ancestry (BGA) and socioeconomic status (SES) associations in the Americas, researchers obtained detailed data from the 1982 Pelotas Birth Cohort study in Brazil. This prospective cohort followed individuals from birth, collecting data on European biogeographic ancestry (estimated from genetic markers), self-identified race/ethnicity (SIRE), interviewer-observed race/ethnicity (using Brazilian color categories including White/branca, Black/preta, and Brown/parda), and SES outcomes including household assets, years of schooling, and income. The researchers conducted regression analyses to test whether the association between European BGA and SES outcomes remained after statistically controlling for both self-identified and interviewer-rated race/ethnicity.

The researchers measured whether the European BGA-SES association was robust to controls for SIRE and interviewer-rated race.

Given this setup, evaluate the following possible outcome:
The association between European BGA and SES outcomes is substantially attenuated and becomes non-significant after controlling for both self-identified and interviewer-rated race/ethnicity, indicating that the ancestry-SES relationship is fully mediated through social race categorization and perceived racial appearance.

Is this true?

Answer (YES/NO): NO